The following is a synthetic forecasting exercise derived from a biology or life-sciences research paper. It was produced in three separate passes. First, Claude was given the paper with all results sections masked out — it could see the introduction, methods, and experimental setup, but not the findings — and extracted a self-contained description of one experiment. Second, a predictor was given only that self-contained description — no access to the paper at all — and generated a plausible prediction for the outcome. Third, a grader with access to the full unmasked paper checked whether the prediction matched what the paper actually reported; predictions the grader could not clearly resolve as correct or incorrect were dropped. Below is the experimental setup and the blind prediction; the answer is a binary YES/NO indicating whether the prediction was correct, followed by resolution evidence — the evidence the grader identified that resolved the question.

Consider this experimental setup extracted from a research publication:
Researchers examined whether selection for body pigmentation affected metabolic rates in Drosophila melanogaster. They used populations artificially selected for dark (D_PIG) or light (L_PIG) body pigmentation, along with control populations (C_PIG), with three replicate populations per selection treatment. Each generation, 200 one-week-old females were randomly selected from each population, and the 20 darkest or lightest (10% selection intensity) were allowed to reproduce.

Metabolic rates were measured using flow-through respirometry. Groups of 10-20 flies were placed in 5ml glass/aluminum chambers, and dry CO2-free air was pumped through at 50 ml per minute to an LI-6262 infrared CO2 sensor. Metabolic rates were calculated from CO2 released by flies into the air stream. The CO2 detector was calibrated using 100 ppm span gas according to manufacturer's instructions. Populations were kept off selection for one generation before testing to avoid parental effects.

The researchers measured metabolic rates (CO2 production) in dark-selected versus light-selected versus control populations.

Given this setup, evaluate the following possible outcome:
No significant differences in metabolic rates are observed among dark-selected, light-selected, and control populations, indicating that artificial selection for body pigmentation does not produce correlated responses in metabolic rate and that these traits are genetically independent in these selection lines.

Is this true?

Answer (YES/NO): YES